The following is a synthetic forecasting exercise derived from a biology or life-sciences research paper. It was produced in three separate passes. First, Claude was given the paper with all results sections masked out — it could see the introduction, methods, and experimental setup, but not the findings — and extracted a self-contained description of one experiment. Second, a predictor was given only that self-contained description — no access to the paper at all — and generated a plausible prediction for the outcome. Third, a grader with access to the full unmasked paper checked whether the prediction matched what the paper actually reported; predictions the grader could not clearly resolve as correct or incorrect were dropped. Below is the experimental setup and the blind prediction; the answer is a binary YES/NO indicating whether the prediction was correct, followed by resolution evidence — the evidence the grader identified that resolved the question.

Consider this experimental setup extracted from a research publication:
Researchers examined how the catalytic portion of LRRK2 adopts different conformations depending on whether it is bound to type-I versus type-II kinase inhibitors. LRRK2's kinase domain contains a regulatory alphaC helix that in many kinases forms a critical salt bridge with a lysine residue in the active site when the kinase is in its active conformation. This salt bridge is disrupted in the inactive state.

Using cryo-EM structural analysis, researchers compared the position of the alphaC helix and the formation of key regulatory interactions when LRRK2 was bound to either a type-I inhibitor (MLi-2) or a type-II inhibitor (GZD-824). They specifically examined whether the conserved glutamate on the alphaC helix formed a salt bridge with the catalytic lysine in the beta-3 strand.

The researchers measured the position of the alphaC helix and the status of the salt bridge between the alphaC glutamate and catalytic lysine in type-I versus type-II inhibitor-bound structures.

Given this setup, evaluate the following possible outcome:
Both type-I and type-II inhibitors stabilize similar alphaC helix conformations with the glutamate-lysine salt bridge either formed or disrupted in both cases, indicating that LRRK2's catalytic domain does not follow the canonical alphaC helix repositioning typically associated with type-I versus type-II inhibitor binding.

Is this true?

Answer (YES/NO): NO